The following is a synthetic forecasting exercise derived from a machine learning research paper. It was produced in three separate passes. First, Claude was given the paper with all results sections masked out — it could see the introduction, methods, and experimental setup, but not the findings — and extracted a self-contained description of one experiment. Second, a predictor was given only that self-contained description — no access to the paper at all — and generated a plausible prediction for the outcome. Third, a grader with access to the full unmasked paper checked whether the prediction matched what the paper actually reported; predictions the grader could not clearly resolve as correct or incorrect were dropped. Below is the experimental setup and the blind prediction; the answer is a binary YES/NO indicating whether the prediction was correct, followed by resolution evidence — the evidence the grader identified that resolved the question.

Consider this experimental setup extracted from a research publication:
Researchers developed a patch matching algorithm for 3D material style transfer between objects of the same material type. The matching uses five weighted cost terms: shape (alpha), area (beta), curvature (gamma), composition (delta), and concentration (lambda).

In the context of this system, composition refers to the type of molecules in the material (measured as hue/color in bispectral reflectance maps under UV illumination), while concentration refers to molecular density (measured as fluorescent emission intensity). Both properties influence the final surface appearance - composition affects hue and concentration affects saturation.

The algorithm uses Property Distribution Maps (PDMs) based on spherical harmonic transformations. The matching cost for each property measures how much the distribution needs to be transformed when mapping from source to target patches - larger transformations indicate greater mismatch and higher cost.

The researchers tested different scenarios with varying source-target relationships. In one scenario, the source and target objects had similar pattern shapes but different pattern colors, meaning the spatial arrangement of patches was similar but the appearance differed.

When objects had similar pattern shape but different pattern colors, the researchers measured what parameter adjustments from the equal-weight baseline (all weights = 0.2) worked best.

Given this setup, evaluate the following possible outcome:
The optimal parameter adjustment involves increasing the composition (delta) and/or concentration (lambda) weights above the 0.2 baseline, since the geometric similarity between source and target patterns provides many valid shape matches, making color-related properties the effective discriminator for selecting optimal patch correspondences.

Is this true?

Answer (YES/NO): YES